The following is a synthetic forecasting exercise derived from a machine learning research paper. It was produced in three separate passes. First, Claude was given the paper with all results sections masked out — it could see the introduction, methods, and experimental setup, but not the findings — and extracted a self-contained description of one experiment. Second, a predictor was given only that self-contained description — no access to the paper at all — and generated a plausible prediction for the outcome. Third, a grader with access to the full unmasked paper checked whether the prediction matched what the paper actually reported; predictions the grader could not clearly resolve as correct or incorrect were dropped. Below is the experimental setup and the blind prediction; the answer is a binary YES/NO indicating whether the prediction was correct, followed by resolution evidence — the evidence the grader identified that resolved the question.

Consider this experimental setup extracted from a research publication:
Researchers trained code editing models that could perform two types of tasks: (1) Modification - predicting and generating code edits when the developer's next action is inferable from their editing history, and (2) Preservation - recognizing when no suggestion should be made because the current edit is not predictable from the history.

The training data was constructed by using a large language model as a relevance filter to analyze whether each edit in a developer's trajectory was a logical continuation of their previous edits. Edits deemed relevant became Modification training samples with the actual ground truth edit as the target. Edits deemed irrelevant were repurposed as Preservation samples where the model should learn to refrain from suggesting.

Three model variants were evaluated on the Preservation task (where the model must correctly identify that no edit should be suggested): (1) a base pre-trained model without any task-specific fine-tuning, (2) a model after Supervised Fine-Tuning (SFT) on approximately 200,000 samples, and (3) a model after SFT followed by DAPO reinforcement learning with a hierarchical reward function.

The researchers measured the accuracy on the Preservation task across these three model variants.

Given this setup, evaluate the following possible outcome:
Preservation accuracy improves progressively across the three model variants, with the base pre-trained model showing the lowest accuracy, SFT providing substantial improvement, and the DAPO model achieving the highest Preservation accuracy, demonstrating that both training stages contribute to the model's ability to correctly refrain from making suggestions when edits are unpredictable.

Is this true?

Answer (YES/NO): NO